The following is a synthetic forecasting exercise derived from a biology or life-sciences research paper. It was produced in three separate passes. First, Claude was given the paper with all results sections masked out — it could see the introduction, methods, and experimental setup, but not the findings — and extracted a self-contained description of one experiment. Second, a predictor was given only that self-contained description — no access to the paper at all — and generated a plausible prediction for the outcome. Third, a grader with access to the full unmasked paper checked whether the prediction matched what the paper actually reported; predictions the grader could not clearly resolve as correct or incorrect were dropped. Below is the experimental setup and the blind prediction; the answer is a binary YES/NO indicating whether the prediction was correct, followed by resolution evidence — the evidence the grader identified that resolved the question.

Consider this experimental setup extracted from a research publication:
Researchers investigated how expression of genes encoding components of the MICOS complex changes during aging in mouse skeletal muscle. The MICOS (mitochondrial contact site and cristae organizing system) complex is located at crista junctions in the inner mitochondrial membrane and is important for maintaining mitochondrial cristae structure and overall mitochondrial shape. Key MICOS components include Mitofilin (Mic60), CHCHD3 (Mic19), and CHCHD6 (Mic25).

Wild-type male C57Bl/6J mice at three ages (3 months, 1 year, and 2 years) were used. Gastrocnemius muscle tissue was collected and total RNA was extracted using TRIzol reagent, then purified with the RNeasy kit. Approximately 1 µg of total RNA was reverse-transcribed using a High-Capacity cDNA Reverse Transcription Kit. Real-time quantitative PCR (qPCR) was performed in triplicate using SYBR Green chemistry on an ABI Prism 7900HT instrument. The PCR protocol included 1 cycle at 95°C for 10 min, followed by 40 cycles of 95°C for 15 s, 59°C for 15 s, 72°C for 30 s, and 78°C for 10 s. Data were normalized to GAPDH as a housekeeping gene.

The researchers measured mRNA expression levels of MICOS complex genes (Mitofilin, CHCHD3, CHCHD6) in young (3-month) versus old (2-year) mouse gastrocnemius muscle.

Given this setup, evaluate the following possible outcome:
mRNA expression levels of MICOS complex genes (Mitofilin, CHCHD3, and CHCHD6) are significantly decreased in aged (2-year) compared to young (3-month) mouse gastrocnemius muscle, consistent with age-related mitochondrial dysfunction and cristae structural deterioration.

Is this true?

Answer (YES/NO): YES